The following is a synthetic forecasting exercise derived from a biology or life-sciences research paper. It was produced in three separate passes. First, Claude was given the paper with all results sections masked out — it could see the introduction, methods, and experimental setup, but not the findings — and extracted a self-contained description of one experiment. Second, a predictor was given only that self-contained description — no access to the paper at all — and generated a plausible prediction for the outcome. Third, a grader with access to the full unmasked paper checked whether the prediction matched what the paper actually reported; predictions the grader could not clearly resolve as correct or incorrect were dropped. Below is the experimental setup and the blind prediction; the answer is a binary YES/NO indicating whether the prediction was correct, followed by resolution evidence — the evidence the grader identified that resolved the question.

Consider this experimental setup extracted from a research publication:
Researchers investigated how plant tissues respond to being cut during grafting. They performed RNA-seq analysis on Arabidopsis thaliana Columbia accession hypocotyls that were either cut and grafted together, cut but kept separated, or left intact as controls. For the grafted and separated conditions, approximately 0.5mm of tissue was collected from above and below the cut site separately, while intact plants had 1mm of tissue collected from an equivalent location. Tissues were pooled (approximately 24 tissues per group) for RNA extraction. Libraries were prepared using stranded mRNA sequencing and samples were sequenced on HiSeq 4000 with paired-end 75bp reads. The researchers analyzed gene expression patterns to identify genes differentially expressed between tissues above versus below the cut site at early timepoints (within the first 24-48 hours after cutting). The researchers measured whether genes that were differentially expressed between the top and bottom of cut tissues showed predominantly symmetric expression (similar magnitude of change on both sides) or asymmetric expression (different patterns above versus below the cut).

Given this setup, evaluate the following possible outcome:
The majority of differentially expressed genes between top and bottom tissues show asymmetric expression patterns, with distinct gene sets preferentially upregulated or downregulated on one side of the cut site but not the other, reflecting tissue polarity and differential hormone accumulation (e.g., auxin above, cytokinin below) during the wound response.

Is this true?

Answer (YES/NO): NO